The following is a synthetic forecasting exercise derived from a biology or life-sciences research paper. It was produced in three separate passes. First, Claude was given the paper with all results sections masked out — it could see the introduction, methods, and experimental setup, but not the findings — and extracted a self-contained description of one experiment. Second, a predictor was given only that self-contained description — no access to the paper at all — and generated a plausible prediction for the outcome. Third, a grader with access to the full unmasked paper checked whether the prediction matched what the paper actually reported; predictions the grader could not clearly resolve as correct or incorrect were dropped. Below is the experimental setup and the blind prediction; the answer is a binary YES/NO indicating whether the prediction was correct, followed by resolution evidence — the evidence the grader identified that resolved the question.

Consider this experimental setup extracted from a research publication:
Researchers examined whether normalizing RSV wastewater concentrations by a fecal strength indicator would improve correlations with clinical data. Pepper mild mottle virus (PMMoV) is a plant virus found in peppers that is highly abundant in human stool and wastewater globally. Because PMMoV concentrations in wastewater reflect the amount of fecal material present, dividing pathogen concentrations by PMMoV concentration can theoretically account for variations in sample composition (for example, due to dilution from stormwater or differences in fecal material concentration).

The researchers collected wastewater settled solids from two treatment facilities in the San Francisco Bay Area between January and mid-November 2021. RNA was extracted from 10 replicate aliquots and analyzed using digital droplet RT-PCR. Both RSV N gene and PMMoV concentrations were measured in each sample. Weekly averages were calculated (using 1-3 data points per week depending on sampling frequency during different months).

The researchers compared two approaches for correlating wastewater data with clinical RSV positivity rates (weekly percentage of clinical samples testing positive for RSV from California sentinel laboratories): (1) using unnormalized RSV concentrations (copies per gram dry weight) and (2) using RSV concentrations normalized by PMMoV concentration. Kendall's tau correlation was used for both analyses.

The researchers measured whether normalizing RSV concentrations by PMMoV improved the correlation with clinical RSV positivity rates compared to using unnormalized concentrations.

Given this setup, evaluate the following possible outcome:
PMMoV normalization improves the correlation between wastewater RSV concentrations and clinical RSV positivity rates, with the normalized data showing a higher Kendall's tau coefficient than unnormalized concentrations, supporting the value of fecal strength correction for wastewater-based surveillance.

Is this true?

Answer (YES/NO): NO